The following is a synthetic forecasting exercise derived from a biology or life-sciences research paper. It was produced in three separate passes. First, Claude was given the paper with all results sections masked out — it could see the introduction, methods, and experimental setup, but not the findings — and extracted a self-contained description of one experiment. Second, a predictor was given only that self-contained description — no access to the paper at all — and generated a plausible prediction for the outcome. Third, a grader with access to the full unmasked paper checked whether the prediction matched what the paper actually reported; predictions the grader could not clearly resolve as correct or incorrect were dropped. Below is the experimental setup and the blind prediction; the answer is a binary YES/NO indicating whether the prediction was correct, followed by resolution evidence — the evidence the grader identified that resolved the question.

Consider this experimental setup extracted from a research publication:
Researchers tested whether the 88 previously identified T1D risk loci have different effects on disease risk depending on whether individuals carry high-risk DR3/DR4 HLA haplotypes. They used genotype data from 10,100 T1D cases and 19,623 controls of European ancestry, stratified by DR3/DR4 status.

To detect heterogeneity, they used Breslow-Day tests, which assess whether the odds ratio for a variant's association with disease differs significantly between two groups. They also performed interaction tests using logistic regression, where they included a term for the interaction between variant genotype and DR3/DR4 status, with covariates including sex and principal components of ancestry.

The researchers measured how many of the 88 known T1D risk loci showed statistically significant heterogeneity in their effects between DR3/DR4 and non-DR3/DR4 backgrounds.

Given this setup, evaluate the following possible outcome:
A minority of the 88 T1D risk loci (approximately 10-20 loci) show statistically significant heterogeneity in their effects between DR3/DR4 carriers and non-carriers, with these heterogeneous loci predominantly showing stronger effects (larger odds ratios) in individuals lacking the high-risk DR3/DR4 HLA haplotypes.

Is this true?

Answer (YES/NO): NO